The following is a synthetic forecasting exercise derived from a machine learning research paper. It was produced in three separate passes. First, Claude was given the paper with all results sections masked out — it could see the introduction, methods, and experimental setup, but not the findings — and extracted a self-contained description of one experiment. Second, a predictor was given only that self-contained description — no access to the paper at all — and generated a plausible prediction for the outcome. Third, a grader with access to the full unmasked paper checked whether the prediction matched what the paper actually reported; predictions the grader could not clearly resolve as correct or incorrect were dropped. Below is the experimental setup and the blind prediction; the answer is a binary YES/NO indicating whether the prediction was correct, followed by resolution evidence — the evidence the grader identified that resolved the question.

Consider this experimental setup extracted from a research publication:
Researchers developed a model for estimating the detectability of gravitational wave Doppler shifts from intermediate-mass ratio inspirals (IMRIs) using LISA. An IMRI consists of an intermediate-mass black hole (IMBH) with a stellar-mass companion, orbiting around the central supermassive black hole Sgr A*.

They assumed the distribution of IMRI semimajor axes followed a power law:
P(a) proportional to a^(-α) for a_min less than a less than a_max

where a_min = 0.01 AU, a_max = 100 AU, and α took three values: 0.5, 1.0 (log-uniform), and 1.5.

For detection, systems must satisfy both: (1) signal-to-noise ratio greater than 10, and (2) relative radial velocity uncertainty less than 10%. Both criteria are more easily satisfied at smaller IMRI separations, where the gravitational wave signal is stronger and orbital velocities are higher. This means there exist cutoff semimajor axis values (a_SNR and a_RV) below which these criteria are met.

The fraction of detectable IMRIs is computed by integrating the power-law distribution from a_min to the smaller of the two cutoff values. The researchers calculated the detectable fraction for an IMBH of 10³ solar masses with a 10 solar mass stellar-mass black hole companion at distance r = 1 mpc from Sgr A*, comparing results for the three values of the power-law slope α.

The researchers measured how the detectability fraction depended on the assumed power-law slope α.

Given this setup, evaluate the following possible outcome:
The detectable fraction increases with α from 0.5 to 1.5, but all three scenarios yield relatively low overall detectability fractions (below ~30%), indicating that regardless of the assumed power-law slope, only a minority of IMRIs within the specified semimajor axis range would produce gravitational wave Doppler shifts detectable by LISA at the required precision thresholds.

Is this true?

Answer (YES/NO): NO